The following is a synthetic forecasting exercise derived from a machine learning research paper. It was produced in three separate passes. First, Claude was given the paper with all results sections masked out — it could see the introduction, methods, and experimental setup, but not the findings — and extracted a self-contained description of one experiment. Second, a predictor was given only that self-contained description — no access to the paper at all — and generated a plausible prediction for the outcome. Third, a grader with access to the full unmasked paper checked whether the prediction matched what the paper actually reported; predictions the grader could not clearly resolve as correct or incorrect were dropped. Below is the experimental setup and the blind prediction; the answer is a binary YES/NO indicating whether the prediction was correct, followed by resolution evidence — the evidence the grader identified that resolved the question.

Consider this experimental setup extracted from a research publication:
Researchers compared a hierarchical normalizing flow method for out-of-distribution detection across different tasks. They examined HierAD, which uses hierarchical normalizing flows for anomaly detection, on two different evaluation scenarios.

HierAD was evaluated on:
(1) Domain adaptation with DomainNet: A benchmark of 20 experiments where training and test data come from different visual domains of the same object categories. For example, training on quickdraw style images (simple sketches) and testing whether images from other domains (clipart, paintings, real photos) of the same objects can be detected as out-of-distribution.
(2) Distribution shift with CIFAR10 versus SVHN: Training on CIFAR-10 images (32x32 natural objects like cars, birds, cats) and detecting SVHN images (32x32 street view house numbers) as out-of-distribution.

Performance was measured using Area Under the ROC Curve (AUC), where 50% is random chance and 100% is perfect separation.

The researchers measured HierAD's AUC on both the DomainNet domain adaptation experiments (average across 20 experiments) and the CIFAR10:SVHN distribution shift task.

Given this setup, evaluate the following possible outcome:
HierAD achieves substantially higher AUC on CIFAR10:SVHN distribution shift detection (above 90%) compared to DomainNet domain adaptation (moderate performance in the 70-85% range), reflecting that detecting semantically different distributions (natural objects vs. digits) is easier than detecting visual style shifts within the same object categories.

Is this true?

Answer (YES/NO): YES